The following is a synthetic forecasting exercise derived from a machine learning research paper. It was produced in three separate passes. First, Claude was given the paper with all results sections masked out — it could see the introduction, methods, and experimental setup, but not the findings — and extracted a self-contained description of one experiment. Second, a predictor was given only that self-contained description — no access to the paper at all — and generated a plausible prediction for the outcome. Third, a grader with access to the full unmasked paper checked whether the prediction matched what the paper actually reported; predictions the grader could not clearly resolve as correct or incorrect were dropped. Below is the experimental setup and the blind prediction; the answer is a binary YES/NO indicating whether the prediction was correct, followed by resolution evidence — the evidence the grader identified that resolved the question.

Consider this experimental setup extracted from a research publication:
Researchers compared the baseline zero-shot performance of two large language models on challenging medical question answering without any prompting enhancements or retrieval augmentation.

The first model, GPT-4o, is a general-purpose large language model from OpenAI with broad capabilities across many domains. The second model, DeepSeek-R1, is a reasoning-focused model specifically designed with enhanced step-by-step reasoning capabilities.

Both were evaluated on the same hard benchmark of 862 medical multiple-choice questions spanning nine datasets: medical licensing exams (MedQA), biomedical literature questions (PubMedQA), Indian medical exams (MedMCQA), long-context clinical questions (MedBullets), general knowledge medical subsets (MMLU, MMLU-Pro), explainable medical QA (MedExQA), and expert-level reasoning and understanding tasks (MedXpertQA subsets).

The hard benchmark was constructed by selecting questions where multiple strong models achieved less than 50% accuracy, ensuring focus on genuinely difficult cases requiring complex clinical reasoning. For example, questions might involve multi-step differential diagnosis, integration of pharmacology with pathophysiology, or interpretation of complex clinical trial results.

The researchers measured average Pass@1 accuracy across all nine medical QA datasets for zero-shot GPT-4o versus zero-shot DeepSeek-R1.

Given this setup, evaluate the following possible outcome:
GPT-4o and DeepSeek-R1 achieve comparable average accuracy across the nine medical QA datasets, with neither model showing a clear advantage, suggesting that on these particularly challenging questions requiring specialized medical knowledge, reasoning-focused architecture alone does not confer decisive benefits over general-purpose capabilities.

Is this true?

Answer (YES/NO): NO